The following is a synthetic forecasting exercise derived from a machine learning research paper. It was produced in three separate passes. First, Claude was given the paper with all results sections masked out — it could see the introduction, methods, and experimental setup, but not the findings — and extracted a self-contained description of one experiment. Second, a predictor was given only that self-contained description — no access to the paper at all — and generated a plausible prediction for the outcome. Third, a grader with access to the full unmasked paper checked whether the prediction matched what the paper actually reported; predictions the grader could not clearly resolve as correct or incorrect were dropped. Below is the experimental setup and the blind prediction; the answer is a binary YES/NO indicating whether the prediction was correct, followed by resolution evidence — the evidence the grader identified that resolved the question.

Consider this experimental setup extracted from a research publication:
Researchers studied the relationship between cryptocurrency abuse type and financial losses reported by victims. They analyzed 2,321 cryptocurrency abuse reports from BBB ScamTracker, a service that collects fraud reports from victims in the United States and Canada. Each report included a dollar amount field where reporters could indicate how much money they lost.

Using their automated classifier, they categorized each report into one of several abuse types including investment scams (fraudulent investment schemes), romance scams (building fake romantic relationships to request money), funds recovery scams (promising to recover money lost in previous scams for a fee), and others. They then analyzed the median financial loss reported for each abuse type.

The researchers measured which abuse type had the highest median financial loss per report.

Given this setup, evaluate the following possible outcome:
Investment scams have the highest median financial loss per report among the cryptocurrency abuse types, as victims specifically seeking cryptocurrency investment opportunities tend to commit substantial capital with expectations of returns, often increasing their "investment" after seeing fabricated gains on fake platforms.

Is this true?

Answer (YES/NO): NO